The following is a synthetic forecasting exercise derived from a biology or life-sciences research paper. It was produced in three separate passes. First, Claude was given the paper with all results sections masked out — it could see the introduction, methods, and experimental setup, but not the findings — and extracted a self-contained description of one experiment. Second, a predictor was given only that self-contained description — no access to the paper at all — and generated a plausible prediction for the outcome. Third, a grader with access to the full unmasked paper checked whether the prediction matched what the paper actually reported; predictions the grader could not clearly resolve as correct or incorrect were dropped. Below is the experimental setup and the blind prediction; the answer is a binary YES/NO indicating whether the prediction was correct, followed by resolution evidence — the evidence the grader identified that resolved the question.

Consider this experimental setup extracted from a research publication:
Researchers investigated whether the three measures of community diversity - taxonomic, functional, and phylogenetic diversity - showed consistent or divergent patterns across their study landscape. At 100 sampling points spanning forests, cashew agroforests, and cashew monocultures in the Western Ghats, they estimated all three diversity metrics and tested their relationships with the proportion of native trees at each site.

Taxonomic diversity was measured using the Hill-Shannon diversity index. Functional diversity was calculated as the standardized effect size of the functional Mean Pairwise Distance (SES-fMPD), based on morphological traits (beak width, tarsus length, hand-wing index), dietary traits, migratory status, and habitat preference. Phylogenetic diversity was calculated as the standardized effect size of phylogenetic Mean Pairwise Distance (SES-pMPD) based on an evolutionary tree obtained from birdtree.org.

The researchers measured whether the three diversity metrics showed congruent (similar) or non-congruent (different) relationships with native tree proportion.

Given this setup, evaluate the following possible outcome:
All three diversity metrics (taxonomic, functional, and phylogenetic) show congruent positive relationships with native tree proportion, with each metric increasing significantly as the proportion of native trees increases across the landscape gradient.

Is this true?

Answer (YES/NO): NO